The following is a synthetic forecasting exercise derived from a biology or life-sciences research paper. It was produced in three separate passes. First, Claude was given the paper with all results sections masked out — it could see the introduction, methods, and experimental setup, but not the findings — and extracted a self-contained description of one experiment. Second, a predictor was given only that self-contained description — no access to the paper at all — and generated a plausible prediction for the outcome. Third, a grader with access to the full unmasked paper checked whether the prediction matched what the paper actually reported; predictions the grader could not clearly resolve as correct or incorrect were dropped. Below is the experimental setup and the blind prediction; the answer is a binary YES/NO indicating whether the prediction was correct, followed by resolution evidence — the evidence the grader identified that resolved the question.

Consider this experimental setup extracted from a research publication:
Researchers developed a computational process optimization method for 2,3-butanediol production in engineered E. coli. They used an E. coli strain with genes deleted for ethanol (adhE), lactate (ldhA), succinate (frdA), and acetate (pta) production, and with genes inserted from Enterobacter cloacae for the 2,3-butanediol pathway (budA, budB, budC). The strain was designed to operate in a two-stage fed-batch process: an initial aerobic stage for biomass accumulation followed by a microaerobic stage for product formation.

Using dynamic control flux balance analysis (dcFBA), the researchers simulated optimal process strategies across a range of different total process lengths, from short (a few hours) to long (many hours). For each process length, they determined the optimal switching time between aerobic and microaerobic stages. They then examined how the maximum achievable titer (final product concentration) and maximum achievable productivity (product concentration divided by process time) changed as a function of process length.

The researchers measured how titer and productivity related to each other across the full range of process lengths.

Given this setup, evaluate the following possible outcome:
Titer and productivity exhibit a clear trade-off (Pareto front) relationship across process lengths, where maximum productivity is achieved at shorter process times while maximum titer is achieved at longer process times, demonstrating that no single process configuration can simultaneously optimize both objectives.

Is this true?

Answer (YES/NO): NO